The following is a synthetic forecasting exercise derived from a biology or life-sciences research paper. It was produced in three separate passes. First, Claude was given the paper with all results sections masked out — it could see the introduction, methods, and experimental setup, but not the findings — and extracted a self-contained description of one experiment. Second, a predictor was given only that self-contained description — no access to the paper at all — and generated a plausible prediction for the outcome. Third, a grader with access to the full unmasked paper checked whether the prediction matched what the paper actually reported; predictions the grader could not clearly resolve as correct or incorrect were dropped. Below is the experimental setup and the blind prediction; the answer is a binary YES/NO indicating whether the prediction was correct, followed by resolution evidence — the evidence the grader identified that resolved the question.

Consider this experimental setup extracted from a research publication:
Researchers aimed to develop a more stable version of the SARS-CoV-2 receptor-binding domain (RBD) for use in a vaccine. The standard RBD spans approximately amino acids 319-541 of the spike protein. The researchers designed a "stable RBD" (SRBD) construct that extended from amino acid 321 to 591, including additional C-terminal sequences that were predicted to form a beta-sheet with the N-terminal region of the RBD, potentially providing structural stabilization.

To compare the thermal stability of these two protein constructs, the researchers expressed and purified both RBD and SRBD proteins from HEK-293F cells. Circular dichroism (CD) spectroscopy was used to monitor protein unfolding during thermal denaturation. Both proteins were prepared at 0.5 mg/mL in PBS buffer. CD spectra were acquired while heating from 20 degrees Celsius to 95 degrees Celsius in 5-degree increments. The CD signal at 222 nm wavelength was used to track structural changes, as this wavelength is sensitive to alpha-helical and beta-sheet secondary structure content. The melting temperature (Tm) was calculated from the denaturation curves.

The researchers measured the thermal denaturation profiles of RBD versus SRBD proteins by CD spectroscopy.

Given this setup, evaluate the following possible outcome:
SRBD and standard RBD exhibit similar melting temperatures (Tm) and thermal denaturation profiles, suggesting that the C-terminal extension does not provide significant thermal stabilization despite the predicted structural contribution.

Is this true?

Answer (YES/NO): NO